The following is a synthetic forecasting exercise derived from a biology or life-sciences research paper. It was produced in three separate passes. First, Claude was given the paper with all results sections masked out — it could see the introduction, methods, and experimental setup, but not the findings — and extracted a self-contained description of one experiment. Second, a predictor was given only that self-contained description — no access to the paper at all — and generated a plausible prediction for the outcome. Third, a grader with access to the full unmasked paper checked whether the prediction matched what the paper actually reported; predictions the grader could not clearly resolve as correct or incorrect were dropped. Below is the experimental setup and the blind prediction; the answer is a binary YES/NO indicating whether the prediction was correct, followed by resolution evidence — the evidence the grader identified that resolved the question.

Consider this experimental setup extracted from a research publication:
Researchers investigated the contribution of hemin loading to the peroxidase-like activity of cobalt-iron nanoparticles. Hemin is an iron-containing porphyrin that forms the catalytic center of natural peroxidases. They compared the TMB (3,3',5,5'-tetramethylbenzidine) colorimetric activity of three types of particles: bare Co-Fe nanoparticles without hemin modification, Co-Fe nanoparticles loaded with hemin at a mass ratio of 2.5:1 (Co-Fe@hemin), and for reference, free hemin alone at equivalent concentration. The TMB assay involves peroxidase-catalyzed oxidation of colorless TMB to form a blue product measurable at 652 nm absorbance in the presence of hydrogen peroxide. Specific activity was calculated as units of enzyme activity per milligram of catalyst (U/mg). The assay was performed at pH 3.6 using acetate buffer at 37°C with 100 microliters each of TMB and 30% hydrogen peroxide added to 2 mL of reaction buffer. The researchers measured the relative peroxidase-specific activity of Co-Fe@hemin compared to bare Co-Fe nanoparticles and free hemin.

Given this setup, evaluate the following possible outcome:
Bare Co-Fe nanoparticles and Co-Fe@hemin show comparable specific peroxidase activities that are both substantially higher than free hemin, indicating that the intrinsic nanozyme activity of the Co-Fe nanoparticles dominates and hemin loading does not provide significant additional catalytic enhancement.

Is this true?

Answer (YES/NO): NO